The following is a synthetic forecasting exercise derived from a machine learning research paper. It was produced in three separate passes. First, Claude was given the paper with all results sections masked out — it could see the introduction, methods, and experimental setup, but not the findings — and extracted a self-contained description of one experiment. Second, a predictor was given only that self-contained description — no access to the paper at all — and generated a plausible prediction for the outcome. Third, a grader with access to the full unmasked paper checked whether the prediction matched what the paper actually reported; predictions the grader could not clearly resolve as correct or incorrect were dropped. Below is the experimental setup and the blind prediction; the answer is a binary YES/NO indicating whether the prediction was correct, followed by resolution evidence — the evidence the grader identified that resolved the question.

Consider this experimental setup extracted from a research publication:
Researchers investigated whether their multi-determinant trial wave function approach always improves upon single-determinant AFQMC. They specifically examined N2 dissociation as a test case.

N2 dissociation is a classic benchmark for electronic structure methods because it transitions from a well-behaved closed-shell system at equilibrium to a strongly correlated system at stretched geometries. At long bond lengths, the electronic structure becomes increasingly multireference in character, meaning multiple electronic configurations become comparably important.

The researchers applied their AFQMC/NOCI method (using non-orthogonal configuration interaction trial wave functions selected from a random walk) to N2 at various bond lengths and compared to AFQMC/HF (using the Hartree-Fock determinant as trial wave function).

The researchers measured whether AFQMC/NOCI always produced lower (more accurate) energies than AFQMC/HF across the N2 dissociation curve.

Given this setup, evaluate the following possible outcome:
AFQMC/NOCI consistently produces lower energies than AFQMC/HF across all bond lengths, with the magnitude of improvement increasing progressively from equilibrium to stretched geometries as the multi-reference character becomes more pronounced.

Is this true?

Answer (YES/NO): NO